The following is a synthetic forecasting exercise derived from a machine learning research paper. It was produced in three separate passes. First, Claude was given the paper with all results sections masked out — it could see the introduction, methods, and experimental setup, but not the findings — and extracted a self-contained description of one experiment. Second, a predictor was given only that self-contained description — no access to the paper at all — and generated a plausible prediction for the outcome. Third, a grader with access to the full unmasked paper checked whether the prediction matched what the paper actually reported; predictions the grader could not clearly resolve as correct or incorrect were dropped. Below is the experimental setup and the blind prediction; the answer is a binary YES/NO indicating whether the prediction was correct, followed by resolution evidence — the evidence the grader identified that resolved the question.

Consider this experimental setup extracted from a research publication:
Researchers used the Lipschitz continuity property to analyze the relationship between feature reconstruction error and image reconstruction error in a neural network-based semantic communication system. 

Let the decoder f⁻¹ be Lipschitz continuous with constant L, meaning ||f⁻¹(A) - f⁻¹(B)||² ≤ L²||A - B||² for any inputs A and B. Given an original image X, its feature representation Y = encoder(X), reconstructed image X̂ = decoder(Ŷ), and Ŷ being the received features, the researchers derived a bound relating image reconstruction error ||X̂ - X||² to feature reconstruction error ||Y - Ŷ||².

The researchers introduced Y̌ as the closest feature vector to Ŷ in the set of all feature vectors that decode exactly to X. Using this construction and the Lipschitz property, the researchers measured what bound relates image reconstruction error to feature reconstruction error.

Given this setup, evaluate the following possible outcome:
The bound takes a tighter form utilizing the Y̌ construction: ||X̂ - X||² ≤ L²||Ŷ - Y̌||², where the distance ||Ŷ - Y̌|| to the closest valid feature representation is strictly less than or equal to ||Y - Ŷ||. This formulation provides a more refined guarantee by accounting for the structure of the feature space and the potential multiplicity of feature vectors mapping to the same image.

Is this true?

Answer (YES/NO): NO